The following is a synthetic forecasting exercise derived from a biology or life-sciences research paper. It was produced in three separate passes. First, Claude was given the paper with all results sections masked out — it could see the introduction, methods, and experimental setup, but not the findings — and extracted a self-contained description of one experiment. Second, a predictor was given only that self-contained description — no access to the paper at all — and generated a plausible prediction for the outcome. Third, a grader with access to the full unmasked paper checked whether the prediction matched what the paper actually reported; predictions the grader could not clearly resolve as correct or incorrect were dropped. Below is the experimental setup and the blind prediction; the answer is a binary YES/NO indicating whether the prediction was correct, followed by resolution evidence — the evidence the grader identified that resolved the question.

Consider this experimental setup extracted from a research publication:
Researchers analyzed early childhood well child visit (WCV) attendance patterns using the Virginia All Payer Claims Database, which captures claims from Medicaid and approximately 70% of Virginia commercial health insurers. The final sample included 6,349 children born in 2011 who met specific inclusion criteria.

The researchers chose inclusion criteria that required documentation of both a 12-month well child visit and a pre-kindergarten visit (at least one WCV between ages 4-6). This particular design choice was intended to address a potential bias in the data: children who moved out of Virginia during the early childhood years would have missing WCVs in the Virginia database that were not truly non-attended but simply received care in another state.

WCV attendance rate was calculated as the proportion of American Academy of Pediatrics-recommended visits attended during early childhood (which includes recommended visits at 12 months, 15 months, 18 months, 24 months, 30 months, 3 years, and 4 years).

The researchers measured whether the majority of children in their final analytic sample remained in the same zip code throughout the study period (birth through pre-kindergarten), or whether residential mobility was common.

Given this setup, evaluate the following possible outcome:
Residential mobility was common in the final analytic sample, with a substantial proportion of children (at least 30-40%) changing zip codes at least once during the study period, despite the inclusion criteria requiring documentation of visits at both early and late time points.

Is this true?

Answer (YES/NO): NO